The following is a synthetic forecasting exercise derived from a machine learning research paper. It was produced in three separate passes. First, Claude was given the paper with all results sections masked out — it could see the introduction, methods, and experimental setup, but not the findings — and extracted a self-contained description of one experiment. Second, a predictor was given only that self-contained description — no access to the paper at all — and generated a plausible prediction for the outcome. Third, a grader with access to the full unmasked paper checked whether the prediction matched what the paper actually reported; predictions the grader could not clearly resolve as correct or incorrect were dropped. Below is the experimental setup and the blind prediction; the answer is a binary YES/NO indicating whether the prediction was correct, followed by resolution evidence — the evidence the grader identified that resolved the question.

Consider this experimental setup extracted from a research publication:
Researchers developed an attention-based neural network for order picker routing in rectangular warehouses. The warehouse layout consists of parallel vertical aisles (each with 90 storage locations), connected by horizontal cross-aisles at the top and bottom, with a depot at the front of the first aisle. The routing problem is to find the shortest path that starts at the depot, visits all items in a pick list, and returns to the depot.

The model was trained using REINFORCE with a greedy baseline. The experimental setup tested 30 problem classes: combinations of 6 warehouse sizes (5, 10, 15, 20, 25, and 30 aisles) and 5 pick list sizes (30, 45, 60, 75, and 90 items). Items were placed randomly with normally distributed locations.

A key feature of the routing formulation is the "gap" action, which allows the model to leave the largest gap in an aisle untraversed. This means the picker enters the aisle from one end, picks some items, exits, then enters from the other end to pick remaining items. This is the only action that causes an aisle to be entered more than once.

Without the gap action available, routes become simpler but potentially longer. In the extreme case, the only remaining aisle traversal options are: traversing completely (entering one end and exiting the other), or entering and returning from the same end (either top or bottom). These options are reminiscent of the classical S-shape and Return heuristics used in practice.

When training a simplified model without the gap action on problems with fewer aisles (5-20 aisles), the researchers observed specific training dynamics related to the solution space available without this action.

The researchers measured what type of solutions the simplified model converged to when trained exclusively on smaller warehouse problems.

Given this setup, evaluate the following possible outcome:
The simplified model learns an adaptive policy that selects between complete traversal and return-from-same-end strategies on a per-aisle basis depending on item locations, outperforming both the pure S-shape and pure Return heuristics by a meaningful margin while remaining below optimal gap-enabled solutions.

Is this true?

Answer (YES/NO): NO